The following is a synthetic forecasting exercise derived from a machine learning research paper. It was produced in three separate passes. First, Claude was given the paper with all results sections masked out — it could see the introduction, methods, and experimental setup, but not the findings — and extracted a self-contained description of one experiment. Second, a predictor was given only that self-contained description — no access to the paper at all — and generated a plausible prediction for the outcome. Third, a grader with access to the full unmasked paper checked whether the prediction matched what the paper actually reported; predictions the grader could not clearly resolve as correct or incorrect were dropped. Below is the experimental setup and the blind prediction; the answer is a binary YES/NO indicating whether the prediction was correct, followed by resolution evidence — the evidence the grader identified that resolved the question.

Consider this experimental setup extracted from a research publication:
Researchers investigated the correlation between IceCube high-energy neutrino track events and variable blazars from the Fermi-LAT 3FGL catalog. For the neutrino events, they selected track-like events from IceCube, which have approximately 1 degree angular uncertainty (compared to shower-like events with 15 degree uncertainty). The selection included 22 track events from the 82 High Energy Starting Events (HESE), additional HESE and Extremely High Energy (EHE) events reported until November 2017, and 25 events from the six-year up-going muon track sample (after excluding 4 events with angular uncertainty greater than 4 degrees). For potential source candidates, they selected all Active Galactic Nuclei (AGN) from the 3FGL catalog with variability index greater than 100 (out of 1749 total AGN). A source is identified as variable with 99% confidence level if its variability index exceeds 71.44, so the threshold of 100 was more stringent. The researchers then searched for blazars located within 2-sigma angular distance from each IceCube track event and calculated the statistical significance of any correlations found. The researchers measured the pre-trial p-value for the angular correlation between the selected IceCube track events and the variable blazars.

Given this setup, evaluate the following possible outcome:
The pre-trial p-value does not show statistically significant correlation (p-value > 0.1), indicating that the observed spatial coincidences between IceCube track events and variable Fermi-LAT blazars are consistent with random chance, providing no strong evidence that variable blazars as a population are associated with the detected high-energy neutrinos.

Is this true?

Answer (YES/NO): NO